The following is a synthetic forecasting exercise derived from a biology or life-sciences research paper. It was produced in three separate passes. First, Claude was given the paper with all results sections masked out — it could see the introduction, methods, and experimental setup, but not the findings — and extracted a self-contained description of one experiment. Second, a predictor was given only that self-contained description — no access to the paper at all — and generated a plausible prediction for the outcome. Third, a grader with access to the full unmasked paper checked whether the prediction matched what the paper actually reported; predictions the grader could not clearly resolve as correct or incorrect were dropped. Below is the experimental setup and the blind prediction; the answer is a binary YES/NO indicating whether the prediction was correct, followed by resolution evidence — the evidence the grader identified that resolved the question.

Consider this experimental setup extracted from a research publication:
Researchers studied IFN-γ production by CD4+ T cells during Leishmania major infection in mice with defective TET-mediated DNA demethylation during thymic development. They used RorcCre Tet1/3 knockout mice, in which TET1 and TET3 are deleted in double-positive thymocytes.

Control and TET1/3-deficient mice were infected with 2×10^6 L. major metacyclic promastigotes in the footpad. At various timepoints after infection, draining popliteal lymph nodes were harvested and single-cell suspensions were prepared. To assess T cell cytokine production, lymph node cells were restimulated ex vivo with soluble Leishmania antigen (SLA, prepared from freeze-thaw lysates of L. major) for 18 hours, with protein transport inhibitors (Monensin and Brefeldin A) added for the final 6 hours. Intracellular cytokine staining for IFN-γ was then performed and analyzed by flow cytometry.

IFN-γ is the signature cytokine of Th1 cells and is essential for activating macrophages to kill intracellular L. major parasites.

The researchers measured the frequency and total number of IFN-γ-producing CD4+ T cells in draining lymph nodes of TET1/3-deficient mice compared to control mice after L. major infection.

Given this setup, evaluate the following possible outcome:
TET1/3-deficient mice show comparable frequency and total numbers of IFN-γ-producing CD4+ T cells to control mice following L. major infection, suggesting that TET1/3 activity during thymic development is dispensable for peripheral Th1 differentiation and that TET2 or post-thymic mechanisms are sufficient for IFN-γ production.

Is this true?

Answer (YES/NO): NO